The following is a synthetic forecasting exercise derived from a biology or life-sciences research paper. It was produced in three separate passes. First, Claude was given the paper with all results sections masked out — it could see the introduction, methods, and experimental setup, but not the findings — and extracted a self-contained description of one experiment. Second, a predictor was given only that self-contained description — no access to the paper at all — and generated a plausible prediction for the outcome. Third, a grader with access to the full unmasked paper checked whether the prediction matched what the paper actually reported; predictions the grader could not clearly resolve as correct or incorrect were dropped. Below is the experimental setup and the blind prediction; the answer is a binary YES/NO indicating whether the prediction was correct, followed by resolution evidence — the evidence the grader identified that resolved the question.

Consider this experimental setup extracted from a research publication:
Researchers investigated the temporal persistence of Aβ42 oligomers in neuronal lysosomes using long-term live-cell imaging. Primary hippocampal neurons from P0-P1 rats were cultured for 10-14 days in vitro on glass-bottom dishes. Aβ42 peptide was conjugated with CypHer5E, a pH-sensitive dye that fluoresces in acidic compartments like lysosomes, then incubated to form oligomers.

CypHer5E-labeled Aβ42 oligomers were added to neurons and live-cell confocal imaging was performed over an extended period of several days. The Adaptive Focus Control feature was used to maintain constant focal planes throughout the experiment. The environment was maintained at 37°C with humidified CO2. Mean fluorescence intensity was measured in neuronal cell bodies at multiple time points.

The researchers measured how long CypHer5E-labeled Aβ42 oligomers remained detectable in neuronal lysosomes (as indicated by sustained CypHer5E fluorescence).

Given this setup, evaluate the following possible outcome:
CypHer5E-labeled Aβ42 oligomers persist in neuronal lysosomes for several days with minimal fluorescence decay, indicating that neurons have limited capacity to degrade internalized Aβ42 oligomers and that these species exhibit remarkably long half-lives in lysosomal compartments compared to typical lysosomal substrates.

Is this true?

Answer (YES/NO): YES